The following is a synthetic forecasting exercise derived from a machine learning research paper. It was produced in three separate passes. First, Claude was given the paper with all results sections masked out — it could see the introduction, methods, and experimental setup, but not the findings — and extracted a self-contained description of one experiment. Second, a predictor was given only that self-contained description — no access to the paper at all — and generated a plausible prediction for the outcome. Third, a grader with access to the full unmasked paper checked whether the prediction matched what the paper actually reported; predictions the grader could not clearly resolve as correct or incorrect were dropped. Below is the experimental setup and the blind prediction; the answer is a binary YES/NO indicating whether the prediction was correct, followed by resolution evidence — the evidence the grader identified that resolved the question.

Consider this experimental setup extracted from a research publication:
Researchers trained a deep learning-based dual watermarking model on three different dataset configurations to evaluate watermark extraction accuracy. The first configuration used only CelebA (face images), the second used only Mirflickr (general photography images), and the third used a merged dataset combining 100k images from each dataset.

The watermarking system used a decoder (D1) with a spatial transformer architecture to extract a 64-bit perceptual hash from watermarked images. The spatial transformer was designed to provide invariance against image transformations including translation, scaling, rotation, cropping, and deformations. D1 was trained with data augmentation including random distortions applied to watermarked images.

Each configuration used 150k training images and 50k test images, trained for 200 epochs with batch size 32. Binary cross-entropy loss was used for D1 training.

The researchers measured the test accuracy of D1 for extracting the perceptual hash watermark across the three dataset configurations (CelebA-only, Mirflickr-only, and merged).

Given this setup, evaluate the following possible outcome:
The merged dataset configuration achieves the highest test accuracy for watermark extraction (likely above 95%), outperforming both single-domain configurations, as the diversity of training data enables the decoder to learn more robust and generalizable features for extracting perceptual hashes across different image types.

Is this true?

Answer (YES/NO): NO